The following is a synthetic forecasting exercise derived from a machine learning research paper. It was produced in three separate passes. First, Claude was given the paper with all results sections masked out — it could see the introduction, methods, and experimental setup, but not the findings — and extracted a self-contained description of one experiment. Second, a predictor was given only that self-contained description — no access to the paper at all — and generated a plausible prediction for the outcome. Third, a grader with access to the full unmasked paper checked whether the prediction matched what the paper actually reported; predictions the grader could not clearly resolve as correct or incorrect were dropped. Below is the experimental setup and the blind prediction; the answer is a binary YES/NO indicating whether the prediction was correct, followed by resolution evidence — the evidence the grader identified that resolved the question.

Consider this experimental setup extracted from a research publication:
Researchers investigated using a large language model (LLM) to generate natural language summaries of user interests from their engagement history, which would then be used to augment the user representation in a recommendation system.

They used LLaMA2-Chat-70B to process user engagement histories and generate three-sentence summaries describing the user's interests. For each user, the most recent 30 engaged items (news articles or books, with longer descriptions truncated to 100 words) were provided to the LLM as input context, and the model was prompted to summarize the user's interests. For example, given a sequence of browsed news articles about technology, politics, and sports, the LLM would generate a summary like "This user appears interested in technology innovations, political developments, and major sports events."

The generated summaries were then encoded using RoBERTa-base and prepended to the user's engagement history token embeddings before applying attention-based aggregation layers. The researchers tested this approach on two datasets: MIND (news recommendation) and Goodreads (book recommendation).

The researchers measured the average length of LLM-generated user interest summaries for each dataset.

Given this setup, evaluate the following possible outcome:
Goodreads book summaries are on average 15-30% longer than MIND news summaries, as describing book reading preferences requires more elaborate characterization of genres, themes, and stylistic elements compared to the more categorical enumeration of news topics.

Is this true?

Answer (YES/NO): NO